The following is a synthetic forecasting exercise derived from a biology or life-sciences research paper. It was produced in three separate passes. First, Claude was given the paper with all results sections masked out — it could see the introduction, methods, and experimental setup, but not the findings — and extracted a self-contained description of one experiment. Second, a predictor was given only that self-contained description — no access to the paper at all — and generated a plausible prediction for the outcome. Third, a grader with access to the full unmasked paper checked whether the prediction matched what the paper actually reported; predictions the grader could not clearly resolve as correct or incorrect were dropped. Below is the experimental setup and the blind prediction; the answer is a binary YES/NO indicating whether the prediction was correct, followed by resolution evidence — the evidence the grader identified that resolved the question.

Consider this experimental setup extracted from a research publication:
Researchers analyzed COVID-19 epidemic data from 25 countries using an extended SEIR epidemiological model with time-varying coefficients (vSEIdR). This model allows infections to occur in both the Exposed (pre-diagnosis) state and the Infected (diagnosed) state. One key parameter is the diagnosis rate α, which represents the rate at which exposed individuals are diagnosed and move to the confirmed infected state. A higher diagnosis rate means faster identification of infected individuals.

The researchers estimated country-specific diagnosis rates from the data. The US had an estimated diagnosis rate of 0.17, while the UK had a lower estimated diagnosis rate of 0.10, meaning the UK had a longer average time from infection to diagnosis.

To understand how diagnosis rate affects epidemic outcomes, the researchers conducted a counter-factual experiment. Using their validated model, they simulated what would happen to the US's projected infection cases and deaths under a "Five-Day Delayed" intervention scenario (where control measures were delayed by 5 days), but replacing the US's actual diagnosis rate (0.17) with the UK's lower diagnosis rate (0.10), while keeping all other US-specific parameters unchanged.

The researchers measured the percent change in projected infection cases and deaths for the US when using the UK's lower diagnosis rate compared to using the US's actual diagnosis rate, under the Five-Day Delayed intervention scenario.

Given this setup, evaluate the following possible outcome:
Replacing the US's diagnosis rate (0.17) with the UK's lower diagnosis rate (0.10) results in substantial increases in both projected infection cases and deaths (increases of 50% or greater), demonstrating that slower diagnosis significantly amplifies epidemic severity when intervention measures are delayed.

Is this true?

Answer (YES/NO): YES